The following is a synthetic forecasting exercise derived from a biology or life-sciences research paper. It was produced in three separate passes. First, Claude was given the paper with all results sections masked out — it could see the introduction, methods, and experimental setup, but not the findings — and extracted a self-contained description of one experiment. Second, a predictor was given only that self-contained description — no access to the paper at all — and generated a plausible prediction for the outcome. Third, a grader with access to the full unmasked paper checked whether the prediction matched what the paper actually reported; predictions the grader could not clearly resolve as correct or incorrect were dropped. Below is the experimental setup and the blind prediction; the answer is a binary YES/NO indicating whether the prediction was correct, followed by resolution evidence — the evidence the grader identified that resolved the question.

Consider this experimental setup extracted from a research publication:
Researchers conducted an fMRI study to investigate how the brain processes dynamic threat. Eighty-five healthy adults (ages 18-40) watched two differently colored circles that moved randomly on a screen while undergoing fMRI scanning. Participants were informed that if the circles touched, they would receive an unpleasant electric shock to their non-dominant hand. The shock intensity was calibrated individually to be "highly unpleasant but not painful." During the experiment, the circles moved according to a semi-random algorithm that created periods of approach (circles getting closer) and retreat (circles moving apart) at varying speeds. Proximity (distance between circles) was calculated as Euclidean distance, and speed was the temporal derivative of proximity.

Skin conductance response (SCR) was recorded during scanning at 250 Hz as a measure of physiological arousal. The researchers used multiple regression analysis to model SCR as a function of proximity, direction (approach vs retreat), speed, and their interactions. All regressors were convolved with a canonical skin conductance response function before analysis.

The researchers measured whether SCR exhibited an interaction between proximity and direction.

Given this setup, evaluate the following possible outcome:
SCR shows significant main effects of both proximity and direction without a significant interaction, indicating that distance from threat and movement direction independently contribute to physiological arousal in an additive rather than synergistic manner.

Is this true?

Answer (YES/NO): NO